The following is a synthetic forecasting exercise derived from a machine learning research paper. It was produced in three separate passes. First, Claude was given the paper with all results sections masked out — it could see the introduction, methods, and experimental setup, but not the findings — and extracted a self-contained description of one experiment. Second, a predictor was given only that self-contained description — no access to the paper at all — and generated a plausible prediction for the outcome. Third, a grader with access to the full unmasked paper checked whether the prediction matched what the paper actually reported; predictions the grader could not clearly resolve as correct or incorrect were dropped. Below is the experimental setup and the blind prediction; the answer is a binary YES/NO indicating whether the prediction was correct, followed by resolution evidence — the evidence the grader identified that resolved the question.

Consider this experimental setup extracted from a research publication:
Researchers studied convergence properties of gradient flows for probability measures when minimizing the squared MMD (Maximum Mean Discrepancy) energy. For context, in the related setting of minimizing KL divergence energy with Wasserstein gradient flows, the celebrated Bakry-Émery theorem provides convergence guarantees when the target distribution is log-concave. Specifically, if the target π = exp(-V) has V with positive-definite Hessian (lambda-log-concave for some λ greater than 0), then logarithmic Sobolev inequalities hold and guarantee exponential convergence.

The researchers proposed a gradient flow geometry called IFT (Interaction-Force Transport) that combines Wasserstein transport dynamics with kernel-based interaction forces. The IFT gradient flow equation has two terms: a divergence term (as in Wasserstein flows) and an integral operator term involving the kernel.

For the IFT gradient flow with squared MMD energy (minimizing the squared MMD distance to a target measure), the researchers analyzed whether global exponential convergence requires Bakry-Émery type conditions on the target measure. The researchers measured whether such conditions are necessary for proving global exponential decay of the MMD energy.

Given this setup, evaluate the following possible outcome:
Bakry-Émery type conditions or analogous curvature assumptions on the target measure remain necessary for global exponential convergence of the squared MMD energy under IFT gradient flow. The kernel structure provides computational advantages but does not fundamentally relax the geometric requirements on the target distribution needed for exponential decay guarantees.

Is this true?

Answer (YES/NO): NO